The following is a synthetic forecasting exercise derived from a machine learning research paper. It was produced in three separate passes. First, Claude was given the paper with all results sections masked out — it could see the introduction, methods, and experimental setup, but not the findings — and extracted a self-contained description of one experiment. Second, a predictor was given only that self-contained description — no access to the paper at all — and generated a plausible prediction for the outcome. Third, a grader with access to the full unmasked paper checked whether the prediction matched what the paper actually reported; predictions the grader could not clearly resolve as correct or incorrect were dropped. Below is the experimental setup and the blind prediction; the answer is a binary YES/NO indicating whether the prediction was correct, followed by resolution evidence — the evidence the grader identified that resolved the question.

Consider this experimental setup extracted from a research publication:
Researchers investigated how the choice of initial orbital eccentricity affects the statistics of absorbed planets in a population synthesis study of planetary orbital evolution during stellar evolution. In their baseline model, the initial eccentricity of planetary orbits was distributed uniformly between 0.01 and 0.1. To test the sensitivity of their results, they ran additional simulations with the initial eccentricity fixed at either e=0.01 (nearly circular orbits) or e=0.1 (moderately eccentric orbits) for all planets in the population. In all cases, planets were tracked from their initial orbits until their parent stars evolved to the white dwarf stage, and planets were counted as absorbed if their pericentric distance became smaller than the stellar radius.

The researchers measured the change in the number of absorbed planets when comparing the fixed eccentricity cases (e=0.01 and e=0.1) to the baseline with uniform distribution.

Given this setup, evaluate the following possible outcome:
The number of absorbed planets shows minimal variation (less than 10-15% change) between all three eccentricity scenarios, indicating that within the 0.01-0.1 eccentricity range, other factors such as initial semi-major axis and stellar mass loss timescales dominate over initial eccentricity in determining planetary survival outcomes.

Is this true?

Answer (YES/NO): YES